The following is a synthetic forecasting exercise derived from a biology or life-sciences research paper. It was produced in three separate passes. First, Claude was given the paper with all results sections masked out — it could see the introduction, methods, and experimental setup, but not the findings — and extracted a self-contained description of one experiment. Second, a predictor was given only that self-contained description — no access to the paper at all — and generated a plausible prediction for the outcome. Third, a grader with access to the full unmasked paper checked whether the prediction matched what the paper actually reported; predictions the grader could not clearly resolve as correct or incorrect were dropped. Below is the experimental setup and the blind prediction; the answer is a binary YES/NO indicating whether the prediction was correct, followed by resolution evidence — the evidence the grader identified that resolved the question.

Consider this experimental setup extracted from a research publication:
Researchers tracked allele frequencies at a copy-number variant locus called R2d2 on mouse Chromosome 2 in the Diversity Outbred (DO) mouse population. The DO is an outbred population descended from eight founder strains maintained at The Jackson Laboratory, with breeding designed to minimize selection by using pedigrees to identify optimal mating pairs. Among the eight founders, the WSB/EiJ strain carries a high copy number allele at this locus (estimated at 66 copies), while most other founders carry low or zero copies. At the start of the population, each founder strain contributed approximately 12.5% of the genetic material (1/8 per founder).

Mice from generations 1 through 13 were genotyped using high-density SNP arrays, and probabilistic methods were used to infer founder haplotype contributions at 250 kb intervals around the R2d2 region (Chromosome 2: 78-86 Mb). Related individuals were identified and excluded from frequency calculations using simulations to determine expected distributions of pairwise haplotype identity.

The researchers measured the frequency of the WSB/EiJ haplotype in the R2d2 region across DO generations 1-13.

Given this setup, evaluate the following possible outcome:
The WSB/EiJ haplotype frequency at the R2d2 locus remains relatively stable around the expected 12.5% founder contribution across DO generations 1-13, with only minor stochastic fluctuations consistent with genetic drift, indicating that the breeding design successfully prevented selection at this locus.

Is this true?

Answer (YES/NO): NO